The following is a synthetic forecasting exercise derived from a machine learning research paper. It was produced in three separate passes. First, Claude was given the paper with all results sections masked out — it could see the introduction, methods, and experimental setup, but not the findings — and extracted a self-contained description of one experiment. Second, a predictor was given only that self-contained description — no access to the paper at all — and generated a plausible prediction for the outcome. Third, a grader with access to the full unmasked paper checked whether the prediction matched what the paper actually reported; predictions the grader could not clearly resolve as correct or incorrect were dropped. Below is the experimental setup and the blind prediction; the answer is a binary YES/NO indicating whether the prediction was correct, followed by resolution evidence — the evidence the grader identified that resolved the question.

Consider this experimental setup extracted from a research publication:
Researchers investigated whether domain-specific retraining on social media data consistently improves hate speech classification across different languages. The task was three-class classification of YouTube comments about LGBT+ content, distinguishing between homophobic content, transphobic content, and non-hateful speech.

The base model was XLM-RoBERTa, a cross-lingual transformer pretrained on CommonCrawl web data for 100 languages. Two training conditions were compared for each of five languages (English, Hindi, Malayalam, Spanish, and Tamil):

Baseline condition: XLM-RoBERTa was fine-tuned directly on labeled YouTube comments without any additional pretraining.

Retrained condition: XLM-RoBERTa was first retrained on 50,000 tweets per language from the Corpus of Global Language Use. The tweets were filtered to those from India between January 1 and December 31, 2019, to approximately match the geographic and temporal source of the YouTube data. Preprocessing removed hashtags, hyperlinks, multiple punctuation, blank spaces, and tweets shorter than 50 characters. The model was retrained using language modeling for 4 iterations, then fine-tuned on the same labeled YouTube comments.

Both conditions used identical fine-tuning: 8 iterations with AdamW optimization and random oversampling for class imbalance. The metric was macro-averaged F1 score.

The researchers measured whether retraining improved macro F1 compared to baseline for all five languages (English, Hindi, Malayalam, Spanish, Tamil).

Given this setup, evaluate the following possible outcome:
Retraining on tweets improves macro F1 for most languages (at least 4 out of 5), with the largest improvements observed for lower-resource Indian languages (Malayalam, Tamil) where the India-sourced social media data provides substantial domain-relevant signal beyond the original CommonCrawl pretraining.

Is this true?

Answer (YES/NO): NO